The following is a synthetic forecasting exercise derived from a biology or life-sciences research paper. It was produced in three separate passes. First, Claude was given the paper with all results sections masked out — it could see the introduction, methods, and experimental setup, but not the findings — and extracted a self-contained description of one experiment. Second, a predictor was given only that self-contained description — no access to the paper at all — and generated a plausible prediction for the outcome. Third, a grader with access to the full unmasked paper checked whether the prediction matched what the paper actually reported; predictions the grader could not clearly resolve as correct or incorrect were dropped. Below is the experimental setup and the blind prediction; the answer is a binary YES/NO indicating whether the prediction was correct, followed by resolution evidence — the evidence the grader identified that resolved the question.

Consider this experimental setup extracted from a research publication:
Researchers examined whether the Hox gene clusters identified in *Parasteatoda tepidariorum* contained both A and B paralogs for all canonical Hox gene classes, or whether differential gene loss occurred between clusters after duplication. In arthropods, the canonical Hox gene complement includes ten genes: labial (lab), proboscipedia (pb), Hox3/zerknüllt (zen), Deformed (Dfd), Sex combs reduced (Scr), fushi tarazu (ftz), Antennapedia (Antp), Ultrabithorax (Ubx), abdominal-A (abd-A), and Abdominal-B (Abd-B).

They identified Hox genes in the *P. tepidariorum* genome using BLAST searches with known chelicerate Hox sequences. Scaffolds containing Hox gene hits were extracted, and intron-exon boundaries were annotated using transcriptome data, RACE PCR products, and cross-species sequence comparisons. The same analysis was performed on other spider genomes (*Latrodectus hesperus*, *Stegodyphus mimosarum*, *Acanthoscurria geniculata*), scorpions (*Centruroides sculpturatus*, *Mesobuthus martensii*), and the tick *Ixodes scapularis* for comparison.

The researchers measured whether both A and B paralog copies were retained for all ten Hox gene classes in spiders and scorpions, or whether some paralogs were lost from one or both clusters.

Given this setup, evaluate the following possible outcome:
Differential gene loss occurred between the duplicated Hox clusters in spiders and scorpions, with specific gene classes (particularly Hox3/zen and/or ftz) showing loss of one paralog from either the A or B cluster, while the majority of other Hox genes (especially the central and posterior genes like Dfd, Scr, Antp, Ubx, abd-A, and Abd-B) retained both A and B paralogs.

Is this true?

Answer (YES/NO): YES